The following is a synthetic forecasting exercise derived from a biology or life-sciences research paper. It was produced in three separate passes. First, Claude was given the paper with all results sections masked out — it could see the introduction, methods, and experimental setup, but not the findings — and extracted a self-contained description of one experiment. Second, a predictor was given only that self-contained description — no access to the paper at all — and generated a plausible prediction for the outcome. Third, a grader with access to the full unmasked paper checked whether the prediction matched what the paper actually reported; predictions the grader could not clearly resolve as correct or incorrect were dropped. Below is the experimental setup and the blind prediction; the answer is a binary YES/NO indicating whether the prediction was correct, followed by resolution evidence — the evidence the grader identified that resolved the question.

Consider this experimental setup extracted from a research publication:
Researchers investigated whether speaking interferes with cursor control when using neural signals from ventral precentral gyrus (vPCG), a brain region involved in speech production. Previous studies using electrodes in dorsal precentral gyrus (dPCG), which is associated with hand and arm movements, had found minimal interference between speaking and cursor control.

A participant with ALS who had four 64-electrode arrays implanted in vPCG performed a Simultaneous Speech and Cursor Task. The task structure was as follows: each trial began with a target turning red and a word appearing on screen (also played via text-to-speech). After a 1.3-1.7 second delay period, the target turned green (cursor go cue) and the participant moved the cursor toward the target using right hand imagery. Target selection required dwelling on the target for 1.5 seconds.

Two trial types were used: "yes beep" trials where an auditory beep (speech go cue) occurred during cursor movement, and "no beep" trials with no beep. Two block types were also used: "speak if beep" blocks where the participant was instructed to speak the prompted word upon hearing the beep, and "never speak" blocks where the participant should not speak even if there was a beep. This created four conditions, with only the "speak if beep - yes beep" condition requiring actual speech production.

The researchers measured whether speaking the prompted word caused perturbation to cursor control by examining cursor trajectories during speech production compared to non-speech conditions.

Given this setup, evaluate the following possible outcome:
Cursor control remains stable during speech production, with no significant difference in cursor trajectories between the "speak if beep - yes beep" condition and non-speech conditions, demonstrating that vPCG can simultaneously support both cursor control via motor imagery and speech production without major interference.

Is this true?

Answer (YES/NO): NO